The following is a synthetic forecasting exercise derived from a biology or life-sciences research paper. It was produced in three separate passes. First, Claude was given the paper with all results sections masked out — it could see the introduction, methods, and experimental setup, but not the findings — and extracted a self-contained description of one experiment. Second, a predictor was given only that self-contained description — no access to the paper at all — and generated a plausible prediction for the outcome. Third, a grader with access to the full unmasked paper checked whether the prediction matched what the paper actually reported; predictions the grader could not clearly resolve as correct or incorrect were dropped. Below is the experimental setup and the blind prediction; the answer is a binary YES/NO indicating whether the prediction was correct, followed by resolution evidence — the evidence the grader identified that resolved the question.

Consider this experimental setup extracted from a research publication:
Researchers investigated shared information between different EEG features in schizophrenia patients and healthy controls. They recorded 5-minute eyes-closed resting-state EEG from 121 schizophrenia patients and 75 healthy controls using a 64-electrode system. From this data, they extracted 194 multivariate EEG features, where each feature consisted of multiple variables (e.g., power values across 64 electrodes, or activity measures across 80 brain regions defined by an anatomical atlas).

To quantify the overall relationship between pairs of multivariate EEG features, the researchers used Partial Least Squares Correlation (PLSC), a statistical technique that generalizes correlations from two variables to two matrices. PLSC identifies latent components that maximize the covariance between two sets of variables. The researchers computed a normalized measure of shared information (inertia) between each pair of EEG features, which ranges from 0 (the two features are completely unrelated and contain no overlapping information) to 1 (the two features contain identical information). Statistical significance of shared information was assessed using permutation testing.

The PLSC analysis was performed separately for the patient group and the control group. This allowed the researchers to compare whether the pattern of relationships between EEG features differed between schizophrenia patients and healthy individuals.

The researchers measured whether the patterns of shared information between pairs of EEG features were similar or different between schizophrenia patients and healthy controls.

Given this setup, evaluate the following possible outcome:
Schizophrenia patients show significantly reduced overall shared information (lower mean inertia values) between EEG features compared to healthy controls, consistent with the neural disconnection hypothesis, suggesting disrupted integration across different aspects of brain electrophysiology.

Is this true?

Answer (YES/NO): NO